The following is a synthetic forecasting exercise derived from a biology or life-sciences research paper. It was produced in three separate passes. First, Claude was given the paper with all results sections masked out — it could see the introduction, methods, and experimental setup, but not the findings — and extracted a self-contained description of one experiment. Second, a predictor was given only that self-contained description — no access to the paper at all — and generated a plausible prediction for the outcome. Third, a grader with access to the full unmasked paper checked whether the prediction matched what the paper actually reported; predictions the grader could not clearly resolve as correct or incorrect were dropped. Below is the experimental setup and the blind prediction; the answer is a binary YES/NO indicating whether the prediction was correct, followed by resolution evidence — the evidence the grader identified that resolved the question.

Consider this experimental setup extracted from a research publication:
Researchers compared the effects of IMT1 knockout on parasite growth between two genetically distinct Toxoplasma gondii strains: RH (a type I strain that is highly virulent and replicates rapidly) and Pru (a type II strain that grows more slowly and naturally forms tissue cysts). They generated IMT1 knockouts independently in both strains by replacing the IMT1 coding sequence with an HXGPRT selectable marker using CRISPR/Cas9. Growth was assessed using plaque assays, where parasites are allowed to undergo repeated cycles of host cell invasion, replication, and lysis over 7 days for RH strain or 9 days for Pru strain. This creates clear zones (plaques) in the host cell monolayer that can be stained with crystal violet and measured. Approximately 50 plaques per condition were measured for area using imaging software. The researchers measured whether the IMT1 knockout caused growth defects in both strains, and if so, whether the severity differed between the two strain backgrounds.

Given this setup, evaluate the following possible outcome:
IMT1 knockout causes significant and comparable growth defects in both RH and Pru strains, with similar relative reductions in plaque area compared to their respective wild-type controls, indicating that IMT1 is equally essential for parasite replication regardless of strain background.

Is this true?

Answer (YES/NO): NO